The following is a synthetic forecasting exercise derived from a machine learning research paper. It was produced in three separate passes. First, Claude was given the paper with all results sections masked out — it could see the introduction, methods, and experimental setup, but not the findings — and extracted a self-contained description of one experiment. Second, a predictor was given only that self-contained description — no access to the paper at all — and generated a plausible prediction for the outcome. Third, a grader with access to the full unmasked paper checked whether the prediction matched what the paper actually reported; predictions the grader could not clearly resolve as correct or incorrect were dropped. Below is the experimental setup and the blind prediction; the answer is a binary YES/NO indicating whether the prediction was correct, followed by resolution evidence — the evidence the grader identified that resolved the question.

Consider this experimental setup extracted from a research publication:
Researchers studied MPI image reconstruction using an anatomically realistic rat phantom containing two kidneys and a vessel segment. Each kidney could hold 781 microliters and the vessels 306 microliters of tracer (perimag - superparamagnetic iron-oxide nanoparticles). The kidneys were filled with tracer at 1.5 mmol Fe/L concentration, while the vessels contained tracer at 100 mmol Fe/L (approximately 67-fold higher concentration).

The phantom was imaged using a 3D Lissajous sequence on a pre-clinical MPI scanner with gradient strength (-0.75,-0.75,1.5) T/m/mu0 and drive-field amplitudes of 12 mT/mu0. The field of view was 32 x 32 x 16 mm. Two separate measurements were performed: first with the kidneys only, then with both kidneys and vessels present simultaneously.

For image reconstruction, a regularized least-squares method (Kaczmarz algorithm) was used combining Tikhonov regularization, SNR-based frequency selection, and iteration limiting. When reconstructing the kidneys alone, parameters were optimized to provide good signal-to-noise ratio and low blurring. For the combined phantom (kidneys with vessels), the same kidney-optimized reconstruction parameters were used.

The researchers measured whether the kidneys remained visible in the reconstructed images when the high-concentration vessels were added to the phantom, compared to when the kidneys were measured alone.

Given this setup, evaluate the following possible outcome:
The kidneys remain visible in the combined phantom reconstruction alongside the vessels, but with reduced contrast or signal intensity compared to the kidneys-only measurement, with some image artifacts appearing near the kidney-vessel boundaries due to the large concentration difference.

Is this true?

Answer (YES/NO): NO